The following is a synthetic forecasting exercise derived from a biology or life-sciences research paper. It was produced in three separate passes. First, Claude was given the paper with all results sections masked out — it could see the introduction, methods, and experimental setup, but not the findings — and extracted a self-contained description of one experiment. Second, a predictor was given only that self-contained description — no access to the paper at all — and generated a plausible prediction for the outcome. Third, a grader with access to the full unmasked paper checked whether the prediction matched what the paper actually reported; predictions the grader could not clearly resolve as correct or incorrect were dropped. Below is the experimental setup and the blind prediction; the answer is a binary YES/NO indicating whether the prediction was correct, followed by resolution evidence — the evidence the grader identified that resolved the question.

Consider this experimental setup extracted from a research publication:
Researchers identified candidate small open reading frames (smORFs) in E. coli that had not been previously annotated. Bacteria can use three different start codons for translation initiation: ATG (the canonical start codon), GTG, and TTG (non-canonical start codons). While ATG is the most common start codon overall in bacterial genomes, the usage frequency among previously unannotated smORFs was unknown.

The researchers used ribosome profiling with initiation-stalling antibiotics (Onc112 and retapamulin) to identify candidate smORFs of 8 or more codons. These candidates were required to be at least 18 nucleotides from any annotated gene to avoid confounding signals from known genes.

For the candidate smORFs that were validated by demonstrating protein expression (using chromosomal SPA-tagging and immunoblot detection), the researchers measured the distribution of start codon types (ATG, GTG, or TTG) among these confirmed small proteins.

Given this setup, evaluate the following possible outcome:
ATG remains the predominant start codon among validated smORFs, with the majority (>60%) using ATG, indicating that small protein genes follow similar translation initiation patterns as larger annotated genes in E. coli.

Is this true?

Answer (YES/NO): YES